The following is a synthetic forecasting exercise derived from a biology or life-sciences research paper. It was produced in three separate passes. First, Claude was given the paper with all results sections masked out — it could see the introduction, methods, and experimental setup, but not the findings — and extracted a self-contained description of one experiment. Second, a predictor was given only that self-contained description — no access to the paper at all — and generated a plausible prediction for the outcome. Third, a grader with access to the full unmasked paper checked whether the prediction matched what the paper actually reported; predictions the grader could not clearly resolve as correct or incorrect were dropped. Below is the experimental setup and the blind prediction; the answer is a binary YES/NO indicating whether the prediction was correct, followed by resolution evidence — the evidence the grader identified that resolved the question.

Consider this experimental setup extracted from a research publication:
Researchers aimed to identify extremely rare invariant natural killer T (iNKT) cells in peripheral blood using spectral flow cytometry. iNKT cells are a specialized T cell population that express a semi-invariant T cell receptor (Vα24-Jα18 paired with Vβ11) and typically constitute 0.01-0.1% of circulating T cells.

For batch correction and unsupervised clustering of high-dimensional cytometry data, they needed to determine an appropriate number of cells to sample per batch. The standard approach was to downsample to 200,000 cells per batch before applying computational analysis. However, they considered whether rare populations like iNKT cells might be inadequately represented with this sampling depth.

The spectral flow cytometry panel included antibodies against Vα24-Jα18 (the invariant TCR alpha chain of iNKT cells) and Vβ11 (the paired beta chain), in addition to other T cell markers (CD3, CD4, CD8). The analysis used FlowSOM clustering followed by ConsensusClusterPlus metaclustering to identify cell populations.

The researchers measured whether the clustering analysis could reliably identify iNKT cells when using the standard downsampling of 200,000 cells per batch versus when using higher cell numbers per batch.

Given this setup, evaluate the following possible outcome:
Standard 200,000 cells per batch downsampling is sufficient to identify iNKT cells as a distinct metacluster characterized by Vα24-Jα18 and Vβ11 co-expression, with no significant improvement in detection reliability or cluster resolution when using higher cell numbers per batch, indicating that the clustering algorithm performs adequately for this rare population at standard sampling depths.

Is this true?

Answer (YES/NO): NO